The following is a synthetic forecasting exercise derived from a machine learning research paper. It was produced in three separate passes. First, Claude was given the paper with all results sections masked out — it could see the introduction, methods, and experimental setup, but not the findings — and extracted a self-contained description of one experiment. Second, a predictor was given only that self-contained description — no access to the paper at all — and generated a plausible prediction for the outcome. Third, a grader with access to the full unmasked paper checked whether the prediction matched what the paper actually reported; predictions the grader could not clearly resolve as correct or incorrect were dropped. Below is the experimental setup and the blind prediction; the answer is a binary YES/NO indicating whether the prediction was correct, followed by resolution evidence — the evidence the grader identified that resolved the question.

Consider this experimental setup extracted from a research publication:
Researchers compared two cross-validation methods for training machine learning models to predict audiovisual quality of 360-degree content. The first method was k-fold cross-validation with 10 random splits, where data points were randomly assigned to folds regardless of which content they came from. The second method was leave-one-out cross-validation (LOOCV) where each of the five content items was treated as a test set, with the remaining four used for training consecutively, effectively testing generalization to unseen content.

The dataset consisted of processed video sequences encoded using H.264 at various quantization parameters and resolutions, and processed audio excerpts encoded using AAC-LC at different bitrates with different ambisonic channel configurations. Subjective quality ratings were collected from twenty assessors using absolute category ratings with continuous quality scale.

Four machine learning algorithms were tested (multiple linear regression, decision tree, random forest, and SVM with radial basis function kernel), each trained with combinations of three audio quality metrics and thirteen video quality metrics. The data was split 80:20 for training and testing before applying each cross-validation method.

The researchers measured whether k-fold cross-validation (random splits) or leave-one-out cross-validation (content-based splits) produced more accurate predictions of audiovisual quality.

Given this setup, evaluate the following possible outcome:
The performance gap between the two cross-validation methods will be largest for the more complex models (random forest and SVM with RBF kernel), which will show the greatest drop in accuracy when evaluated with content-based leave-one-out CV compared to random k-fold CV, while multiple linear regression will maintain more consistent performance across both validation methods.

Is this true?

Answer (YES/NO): NO